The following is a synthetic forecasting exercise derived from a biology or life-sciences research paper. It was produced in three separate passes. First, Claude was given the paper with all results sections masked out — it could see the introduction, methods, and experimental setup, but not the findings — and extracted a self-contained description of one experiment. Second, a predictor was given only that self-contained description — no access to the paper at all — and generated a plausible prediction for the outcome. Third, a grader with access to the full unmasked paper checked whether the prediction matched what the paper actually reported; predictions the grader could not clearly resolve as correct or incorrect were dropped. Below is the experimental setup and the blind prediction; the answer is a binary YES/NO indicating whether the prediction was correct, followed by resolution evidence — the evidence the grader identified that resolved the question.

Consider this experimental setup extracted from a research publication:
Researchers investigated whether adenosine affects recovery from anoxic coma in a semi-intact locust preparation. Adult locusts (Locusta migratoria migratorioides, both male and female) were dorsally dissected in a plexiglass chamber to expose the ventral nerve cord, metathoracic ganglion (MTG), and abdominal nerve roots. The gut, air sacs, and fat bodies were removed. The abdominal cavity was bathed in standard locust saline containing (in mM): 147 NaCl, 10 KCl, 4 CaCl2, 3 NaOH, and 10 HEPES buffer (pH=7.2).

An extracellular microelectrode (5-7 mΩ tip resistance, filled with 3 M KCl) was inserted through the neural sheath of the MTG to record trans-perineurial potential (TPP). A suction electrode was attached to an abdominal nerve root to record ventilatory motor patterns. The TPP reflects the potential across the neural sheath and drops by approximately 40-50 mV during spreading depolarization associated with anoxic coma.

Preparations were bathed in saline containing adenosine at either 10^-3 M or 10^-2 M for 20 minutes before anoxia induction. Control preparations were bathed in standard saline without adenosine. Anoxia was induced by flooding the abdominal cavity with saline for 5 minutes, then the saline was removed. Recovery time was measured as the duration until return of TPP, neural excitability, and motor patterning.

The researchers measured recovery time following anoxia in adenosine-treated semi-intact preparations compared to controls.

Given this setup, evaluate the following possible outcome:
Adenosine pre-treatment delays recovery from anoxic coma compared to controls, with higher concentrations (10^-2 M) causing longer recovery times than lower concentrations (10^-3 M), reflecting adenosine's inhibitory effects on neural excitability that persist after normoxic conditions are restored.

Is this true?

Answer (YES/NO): NO